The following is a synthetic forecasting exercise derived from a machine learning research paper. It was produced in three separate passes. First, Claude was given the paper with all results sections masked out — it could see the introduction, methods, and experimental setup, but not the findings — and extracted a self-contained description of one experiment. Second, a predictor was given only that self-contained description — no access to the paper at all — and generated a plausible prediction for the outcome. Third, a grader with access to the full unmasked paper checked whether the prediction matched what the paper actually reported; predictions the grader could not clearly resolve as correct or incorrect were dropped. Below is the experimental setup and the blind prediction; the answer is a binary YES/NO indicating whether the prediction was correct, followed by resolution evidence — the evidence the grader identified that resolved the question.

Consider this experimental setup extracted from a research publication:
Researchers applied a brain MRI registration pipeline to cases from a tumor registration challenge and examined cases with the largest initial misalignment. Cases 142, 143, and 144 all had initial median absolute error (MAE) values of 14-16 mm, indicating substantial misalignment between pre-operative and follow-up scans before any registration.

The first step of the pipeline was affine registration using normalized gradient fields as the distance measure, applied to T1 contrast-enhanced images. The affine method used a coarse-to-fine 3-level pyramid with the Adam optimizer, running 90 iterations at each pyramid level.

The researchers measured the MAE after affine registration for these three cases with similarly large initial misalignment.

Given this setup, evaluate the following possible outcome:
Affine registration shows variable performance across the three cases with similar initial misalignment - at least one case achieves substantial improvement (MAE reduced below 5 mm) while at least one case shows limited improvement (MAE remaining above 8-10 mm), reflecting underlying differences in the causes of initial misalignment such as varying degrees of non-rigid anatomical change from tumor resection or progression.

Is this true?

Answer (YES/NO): NO